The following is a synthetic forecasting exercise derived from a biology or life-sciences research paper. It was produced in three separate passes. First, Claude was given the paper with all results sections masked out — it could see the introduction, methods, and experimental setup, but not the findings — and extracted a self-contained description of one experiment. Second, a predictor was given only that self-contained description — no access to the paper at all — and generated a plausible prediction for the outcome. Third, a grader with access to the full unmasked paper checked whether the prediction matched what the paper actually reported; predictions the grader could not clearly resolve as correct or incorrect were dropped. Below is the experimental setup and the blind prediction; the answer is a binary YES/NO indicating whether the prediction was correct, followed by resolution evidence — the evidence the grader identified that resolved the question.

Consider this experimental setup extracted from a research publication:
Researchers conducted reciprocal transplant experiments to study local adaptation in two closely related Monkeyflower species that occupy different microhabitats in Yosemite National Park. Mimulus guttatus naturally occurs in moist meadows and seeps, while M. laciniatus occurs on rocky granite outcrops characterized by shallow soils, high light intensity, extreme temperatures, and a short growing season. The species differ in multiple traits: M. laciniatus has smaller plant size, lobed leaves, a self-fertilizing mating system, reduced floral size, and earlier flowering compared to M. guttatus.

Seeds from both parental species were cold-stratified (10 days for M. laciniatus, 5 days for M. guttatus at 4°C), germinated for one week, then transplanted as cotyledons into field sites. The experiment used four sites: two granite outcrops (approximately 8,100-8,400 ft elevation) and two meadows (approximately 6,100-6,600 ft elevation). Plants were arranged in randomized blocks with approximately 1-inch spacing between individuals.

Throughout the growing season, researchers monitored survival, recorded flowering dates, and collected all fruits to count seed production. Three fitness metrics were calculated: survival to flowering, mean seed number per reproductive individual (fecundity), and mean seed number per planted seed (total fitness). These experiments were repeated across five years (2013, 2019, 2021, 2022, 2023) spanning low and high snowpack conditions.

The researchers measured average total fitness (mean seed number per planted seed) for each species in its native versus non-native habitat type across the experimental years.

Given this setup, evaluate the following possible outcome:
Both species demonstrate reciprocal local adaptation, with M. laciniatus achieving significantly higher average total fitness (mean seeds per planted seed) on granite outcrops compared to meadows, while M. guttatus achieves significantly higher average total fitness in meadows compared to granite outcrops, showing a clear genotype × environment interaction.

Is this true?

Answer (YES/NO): NO